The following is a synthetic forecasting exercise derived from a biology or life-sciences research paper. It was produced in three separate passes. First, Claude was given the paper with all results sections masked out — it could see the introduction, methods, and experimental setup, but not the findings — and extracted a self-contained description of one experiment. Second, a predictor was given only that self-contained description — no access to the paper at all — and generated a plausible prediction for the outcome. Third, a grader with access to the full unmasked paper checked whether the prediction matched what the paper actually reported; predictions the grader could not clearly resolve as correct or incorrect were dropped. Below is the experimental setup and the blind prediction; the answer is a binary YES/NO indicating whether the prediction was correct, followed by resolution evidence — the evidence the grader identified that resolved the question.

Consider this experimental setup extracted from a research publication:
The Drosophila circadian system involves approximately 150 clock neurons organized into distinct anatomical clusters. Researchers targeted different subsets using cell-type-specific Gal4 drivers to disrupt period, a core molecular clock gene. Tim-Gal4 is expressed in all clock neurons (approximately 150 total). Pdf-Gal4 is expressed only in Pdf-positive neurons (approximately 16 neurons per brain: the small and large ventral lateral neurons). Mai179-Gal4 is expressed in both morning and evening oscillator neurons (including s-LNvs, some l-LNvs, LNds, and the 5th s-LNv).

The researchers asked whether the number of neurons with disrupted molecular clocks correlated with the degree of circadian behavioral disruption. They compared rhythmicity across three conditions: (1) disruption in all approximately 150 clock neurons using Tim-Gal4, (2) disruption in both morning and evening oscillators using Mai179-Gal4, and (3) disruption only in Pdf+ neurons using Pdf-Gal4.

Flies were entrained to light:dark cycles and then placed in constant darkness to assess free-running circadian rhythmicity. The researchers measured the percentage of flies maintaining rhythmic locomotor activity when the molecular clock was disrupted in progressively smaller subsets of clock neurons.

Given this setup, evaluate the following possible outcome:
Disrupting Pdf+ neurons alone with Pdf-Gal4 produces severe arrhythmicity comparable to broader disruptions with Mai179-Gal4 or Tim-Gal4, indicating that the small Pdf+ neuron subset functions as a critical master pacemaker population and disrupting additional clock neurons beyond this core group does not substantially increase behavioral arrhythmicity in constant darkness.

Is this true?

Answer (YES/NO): NO